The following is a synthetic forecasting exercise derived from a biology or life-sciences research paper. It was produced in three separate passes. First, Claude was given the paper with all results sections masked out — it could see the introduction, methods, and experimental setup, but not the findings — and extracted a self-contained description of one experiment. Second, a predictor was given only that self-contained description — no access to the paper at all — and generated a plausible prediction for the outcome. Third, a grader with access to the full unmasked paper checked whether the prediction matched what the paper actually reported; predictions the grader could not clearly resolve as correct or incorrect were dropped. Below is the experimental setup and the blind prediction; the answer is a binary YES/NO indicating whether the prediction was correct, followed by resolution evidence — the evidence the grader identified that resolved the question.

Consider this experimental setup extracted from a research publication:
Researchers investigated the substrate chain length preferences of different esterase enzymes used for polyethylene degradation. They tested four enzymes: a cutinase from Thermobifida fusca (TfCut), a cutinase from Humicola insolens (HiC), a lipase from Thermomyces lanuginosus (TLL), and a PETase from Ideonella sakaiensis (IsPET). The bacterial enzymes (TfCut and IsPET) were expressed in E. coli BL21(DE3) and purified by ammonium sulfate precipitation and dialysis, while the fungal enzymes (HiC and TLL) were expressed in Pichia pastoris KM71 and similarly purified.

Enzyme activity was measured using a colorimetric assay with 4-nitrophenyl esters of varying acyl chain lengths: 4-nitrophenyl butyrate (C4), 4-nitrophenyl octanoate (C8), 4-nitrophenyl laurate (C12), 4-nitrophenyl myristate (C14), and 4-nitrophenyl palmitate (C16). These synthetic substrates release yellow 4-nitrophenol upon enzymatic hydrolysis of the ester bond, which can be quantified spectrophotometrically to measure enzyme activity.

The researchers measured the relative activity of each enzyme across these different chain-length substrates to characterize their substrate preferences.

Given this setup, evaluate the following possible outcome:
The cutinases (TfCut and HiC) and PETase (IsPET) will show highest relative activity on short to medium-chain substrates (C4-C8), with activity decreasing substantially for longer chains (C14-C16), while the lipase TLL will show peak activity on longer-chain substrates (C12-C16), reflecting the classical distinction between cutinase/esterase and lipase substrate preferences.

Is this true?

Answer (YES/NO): NO